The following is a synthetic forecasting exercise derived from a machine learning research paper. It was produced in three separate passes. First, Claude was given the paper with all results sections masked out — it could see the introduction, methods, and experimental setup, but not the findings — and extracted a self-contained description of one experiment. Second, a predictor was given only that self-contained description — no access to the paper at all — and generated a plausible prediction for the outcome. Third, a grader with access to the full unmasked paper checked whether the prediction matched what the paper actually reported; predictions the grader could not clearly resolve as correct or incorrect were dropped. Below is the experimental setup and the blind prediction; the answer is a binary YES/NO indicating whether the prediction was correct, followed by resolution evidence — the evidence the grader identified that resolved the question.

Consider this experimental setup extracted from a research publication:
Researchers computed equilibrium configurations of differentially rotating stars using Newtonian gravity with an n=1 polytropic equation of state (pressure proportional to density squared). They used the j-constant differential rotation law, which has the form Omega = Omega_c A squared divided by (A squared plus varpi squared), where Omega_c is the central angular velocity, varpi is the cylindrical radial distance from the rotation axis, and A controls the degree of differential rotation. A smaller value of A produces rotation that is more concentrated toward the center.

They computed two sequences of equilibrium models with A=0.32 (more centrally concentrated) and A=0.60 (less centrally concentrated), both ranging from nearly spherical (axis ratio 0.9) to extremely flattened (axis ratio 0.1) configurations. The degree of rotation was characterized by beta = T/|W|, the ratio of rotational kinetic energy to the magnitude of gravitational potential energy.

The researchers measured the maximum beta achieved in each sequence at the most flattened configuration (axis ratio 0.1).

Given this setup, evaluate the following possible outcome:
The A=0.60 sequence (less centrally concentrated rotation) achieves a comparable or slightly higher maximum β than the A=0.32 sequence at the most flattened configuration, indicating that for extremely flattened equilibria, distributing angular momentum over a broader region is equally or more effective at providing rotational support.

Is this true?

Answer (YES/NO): NO